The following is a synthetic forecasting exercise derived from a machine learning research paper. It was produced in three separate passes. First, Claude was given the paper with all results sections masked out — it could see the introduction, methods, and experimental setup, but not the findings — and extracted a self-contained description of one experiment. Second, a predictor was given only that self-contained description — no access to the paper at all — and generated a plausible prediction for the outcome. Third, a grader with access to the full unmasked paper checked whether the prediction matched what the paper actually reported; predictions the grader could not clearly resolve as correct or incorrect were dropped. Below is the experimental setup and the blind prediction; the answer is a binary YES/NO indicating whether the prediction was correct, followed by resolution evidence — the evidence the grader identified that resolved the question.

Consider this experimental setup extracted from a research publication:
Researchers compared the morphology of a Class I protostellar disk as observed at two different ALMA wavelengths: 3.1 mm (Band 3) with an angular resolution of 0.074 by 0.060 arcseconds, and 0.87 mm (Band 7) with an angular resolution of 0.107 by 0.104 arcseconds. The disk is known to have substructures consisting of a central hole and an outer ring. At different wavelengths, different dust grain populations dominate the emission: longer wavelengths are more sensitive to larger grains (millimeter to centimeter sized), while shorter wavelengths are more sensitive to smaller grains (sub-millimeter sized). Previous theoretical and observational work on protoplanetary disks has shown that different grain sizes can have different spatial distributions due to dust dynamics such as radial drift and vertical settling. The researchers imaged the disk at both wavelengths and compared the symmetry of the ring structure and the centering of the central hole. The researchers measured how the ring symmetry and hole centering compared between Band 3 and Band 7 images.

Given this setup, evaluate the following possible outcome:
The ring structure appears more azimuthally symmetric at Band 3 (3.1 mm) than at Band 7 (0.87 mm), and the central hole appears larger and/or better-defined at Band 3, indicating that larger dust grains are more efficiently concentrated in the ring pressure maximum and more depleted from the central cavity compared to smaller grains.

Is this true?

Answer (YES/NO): YES